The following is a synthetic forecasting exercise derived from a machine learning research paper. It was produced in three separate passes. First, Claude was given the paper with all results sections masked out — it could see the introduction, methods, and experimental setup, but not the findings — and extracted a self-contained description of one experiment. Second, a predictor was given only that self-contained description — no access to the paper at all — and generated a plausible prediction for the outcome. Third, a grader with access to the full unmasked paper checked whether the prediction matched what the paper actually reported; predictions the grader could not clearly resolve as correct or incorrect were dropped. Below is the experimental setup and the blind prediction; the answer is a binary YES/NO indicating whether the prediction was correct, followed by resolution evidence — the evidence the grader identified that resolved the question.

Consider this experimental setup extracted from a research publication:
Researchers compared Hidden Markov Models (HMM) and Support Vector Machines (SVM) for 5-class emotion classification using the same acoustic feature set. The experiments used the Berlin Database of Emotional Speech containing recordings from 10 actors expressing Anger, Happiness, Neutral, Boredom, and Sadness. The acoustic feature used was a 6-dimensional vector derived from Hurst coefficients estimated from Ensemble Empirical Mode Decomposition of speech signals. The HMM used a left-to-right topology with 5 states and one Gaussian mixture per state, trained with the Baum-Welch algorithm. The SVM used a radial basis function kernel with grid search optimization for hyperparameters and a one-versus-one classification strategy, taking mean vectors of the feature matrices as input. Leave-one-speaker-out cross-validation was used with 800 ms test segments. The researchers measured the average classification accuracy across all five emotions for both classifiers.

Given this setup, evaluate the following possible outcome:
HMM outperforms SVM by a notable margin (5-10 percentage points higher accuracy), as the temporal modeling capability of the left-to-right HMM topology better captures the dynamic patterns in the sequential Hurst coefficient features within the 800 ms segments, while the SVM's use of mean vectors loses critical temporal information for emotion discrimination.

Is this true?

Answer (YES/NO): NO